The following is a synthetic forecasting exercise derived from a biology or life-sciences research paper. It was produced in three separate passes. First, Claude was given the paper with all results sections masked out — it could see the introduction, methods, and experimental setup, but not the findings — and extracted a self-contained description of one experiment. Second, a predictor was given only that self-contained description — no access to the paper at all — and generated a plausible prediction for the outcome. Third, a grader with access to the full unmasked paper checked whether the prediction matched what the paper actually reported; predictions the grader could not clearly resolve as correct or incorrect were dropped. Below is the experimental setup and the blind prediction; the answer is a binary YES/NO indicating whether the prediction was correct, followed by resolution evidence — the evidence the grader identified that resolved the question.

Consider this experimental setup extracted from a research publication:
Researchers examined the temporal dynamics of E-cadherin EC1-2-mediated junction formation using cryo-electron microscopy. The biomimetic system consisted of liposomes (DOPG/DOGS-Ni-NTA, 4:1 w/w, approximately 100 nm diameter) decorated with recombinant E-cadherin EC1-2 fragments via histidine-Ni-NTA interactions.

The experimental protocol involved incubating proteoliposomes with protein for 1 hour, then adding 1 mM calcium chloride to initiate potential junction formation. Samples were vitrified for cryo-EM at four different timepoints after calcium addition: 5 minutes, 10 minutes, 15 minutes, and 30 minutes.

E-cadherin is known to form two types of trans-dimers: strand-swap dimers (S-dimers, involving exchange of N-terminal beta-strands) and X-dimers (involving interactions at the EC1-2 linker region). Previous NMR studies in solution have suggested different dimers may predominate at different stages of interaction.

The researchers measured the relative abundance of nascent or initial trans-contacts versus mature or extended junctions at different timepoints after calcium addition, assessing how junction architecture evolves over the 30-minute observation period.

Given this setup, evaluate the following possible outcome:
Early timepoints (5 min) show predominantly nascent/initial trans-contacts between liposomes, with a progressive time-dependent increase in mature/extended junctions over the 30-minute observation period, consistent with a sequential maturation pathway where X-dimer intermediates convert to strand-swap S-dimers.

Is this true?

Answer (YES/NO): NO